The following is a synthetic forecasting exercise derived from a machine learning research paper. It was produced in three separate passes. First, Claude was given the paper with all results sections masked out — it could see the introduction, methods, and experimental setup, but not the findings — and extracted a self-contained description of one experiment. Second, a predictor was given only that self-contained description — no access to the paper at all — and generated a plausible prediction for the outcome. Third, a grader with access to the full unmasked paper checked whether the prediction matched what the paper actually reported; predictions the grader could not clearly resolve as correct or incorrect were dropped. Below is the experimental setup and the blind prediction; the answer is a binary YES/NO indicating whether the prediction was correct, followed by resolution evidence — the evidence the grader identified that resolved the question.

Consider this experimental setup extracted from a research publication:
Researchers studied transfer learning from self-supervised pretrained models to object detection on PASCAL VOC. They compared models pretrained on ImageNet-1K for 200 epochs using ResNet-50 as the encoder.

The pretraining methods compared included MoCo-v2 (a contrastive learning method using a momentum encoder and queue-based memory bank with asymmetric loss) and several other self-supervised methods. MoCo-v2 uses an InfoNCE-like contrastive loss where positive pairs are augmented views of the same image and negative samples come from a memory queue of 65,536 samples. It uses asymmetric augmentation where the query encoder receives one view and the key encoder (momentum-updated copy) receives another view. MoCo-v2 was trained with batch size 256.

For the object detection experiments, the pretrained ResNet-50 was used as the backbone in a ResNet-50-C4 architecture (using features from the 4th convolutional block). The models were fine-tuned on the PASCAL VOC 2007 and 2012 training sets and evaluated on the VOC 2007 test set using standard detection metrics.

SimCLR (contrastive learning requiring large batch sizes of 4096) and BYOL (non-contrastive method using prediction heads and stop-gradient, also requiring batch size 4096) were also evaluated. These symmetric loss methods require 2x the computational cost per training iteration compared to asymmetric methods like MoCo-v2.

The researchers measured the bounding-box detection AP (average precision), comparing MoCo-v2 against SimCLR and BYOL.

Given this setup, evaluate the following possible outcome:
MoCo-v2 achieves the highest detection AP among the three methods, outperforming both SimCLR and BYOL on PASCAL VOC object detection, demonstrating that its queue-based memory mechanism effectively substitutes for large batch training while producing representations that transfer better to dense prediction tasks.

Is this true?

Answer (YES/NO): YES